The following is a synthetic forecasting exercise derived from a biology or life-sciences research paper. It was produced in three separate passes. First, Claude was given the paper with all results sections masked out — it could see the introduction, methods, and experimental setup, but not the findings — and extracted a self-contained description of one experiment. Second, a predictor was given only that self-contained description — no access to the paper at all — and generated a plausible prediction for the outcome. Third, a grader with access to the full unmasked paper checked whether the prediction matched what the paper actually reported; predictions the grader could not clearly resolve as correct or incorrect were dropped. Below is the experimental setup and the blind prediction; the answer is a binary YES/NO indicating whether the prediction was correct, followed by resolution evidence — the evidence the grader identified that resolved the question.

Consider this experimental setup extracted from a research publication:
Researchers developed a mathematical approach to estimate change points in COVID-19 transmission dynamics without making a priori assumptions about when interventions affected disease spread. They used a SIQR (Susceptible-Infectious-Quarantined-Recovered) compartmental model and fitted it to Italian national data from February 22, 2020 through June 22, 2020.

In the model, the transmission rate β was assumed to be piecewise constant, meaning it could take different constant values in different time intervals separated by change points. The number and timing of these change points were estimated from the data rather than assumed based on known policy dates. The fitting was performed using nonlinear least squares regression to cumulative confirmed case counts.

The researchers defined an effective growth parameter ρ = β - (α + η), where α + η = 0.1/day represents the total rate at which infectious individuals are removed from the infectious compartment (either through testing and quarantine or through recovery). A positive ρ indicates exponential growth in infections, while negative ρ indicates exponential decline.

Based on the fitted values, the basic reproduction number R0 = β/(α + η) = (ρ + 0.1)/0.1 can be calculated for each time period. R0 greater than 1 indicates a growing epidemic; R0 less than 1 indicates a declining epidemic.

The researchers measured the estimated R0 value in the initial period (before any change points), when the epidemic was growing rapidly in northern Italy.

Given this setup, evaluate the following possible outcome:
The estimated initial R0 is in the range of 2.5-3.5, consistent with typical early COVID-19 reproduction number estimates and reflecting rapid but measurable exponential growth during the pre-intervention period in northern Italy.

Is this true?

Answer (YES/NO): YES